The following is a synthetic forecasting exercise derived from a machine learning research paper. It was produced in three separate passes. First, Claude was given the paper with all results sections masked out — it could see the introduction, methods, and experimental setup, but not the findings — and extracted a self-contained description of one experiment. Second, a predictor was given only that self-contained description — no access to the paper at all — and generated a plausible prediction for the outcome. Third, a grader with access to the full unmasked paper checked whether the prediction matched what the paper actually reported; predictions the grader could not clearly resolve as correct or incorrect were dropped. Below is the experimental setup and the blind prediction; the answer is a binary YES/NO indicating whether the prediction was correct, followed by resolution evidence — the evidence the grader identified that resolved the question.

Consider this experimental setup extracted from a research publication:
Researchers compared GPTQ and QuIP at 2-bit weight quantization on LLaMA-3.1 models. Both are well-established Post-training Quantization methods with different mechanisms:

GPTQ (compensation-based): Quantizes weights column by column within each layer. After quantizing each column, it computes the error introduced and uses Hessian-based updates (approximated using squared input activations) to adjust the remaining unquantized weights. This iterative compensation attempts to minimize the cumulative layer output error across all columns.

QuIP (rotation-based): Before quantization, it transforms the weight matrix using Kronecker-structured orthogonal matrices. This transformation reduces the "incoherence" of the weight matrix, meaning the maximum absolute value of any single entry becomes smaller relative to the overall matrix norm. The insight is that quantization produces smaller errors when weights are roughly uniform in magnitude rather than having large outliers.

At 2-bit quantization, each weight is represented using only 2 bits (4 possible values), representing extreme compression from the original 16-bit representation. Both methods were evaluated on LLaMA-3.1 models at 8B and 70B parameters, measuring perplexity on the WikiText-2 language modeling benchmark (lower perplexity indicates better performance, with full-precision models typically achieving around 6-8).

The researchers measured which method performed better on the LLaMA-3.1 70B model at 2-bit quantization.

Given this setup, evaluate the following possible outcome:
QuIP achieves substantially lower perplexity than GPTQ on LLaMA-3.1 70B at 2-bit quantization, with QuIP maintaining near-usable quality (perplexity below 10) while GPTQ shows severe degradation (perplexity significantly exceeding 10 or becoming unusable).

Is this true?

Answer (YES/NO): NO